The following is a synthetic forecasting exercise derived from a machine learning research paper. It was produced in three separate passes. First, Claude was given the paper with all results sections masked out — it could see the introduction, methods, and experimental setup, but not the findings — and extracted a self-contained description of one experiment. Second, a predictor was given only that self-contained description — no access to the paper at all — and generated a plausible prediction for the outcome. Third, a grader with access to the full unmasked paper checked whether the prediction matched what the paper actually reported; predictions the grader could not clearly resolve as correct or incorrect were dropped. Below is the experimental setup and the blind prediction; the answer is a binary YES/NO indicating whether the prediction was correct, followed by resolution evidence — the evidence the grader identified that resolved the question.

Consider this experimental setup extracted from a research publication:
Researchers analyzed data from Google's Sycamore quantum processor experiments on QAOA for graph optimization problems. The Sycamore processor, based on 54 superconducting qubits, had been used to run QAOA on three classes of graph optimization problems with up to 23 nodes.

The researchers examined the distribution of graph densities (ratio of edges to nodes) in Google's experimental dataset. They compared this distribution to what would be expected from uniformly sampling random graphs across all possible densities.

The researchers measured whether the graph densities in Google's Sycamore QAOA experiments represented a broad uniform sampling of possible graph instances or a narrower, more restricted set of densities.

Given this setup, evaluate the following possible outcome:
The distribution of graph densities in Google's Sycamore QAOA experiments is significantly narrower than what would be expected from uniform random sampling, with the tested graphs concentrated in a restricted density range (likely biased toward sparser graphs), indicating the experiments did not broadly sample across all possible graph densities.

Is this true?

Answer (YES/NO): NO